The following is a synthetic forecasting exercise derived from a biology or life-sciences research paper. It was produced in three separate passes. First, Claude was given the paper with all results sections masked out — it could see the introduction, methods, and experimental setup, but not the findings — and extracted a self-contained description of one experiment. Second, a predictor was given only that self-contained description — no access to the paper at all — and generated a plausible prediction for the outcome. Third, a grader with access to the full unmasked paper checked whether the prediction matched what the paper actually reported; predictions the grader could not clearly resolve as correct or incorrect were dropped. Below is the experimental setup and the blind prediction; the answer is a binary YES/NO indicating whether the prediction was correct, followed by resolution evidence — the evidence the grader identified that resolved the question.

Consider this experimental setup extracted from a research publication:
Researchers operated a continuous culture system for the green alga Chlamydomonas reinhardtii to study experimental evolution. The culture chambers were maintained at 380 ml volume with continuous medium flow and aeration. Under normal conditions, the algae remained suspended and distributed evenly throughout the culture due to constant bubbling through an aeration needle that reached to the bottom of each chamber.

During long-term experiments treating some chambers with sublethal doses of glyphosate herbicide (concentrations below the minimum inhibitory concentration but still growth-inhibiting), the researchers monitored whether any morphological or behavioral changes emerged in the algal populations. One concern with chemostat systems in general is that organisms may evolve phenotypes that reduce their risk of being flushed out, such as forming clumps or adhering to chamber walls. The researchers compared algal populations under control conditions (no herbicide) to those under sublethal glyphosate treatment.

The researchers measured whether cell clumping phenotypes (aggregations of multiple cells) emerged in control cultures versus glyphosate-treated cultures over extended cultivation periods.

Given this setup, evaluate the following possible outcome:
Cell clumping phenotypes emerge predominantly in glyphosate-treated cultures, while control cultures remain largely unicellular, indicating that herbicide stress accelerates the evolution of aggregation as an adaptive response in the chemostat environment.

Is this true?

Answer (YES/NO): YES